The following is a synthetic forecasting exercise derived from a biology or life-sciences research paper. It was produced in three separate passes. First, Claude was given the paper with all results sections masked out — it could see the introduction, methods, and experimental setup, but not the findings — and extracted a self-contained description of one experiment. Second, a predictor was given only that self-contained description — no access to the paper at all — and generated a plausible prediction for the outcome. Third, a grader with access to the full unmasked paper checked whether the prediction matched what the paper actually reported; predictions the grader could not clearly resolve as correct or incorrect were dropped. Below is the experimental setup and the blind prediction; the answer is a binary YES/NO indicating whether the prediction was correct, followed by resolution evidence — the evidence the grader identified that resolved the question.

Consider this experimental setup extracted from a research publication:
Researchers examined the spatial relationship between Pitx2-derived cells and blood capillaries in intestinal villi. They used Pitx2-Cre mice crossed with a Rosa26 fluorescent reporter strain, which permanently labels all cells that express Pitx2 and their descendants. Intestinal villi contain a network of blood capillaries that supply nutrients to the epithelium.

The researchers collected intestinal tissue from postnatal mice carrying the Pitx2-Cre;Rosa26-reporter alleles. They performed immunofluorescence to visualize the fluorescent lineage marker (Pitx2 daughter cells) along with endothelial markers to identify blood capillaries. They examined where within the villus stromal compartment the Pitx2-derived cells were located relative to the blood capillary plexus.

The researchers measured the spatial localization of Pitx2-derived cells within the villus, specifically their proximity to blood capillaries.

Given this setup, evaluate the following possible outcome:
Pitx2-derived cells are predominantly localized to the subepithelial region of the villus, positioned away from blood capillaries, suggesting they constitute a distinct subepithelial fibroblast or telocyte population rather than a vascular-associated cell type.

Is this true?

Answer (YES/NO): NO